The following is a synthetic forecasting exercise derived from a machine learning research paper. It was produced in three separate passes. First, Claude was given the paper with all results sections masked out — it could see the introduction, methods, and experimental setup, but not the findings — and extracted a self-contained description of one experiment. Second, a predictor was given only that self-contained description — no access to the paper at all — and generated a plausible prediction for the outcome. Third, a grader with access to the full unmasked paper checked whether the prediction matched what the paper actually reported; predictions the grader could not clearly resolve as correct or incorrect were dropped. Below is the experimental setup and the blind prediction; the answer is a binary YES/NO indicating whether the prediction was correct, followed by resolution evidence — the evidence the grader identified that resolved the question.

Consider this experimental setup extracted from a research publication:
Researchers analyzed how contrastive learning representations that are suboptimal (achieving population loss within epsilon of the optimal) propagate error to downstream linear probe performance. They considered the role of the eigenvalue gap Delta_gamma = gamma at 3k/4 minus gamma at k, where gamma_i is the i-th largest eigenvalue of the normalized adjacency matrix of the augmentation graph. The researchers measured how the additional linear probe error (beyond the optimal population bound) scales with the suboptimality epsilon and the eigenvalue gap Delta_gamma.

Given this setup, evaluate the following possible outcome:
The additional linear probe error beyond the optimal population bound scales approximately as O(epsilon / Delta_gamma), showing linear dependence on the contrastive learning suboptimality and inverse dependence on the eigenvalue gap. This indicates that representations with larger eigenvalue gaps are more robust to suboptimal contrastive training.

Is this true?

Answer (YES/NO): NO